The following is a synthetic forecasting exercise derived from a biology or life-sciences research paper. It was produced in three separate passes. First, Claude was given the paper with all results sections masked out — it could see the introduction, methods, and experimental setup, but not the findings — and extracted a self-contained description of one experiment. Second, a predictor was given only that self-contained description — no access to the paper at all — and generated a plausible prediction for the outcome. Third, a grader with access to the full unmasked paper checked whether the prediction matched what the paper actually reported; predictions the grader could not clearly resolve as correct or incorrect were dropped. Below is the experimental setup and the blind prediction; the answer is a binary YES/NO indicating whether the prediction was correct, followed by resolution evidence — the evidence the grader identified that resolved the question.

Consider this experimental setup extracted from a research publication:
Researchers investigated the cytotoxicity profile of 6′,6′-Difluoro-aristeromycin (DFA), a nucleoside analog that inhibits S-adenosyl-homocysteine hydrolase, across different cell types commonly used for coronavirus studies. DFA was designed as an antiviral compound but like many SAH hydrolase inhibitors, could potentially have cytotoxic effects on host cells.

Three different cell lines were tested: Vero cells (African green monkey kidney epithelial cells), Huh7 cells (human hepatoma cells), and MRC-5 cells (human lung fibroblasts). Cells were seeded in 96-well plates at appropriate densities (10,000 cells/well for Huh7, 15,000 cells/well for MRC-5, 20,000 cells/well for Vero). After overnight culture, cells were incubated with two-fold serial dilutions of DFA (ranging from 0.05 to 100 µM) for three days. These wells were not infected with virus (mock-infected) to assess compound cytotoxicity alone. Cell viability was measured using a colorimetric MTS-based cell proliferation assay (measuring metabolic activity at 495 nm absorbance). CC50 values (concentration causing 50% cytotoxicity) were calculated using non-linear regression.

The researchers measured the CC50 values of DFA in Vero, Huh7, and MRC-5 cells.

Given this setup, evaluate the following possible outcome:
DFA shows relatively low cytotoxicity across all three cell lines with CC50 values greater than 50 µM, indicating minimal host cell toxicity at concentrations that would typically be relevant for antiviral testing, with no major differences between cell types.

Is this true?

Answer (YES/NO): NO